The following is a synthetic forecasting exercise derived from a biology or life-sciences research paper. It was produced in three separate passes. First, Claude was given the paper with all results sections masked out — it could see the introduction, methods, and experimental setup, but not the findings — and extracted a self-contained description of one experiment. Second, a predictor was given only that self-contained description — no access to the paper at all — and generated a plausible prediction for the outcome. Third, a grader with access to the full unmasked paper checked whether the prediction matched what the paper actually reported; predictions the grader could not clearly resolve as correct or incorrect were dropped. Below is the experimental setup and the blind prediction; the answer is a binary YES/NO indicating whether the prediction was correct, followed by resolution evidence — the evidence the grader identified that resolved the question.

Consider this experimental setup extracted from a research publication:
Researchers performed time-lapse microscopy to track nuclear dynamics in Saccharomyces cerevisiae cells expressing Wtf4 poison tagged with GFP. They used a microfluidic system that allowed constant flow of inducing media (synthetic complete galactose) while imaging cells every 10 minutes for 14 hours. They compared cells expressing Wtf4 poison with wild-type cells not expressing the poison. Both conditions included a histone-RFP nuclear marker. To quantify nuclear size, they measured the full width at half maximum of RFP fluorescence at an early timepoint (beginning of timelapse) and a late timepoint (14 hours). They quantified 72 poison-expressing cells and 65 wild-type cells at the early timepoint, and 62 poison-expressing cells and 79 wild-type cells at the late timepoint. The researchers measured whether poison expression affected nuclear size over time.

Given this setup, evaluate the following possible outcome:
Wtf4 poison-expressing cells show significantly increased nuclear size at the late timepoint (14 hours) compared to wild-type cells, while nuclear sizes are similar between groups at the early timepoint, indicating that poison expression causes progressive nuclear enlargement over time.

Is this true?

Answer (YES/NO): NO